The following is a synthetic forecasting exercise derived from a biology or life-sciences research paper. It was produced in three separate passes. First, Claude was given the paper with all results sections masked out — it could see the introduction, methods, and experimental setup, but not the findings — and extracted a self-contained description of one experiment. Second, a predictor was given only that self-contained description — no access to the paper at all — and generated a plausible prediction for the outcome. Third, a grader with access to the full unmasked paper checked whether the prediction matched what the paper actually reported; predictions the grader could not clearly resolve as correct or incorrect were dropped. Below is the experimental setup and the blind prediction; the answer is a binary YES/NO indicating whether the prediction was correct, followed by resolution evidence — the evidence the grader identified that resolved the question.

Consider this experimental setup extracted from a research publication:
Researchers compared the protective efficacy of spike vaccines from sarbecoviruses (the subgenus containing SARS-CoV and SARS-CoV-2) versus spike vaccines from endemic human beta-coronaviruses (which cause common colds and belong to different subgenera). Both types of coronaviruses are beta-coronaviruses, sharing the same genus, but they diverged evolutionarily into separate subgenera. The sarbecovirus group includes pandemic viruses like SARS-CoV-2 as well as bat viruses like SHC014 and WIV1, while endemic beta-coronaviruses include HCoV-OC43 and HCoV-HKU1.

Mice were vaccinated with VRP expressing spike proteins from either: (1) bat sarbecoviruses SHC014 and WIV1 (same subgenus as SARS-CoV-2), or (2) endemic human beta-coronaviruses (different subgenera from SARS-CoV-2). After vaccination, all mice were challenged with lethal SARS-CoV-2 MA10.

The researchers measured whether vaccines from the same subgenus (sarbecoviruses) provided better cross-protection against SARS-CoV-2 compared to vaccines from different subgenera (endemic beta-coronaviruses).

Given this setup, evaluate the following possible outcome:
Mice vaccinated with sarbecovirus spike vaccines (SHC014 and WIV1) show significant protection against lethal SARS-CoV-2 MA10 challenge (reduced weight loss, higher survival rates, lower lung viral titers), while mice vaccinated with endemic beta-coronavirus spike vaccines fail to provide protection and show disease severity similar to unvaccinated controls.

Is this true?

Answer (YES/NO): NO